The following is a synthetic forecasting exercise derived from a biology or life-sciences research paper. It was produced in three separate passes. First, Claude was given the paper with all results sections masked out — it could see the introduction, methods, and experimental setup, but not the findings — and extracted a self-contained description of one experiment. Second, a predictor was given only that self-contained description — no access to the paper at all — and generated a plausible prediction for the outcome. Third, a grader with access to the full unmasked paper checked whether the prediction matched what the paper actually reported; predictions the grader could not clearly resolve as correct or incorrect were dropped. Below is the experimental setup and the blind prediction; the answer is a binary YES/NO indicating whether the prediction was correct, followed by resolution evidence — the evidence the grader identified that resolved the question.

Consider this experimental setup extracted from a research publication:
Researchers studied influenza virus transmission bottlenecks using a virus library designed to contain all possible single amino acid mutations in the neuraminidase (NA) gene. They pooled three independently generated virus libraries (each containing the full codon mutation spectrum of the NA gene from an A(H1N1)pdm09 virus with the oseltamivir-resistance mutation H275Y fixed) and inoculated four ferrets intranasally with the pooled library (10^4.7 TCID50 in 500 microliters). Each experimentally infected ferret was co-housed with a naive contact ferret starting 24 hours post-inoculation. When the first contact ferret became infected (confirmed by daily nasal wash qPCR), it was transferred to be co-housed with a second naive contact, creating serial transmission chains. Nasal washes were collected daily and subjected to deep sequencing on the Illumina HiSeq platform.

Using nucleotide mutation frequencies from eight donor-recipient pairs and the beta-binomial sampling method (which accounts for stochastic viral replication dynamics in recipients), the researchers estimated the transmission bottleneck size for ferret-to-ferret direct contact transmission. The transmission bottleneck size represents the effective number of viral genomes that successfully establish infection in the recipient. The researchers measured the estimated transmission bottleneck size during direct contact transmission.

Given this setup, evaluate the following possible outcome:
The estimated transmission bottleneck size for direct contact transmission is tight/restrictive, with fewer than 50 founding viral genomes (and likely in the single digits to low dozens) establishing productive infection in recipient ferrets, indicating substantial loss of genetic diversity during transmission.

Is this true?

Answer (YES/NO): YES